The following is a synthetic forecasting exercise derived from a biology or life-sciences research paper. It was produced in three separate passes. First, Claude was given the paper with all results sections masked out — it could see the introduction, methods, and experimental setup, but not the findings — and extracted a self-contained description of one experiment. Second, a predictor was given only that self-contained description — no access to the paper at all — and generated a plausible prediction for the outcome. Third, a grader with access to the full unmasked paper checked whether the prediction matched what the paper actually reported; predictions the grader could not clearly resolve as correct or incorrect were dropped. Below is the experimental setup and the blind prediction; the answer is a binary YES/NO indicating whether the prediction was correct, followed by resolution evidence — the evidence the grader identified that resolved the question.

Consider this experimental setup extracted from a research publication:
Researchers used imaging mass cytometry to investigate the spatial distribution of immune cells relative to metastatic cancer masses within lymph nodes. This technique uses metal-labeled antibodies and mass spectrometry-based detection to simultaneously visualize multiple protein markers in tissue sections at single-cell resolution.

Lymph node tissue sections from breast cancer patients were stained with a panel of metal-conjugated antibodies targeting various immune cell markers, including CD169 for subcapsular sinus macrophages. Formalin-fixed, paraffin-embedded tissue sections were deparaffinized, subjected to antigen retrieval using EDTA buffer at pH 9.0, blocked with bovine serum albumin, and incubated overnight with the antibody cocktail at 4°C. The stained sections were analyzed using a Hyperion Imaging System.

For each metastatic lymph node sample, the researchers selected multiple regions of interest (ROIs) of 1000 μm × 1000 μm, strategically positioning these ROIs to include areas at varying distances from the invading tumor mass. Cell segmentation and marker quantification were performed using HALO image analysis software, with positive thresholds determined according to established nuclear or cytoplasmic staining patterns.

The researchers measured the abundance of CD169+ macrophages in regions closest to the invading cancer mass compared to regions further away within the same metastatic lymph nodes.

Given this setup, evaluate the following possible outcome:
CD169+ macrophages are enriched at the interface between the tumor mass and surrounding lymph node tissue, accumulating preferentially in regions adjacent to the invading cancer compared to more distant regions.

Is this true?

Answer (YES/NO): NO